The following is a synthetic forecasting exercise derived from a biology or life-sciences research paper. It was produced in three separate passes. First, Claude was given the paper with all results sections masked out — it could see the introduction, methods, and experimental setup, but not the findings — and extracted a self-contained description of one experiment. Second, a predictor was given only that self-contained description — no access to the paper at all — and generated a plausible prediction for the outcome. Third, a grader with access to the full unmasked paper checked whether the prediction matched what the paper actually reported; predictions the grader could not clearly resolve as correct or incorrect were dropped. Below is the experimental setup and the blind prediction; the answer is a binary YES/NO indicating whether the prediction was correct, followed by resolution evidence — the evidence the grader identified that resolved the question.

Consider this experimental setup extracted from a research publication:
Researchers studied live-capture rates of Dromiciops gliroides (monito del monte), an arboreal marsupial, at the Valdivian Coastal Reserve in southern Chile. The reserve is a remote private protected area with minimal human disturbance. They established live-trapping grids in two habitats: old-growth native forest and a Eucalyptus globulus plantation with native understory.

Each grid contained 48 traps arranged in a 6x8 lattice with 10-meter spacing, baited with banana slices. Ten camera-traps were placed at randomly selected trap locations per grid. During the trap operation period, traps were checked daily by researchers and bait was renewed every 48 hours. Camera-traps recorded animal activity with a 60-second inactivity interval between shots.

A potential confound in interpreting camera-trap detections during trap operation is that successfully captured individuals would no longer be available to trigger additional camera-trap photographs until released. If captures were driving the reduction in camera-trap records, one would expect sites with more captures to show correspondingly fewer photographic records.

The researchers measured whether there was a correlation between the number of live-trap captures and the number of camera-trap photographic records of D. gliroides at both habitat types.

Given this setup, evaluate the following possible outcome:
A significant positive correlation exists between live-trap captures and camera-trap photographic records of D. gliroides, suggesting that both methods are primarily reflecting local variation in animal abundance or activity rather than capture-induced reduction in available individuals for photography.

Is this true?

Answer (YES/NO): NO